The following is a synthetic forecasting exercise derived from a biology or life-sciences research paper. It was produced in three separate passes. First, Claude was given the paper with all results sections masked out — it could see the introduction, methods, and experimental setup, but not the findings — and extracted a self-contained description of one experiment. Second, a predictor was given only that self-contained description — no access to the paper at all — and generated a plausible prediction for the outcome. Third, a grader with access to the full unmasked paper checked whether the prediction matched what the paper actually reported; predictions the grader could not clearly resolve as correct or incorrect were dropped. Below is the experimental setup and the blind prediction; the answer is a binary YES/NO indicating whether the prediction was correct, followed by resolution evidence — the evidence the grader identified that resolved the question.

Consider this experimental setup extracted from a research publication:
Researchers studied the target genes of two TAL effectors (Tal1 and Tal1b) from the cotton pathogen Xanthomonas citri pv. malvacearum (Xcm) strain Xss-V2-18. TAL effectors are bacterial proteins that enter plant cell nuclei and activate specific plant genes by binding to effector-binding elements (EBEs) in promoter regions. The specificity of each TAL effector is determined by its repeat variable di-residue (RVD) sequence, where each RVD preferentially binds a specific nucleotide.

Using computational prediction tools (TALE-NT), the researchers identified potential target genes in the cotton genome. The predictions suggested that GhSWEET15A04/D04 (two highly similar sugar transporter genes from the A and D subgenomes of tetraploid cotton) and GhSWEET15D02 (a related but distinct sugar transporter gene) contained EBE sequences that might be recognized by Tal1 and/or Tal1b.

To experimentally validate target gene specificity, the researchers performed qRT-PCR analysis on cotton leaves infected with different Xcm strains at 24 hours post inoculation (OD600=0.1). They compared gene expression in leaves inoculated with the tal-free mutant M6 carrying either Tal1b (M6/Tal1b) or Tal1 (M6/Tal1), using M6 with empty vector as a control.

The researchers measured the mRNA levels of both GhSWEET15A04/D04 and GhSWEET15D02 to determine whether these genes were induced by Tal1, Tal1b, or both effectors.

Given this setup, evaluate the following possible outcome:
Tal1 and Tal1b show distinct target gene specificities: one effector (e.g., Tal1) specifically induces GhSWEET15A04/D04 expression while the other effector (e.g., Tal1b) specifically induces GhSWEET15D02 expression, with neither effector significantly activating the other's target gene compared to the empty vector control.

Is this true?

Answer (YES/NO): NO